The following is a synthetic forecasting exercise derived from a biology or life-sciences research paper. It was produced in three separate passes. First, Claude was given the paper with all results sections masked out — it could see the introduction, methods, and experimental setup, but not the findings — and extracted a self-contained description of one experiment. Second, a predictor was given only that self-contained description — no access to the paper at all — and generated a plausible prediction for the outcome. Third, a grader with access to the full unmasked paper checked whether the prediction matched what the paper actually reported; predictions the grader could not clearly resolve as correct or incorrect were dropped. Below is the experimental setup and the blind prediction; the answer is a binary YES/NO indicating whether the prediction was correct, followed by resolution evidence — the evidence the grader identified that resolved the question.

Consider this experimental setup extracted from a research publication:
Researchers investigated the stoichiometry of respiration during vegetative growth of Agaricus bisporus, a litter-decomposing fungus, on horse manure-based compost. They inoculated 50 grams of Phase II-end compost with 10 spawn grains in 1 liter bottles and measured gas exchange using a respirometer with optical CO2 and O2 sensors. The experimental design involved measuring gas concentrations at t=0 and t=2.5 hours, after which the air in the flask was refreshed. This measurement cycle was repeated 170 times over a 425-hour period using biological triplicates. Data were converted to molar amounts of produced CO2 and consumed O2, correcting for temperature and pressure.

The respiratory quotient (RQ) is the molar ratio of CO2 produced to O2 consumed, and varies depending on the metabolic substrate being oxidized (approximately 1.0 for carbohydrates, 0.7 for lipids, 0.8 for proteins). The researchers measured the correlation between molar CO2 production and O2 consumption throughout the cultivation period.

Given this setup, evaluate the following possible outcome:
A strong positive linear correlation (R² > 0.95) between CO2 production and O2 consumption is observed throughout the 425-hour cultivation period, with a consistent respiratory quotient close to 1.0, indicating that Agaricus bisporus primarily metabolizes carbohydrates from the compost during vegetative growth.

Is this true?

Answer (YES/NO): NO